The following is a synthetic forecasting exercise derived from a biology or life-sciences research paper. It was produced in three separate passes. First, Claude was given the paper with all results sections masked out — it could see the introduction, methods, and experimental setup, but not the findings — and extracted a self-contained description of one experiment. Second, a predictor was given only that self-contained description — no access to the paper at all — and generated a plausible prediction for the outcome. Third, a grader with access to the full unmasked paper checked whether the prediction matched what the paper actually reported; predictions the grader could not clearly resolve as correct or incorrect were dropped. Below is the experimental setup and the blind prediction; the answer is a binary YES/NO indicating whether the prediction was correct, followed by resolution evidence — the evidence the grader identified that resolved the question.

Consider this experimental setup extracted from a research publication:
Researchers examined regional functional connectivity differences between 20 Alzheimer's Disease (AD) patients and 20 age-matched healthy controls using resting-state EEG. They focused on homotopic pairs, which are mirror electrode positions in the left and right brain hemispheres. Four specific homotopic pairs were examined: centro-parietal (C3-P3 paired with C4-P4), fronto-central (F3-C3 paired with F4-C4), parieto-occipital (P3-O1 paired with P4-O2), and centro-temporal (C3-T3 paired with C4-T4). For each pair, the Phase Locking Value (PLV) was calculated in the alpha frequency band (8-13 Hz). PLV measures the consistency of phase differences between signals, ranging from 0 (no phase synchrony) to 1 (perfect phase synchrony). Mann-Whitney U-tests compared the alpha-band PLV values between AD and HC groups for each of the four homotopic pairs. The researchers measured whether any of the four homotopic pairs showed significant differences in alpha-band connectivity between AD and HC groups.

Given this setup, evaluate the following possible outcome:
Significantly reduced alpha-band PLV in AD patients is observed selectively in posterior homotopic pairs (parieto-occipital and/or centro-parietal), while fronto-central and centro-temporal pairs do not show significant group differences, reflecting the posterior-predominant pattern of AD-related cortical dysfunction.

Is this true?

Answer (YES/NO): NO